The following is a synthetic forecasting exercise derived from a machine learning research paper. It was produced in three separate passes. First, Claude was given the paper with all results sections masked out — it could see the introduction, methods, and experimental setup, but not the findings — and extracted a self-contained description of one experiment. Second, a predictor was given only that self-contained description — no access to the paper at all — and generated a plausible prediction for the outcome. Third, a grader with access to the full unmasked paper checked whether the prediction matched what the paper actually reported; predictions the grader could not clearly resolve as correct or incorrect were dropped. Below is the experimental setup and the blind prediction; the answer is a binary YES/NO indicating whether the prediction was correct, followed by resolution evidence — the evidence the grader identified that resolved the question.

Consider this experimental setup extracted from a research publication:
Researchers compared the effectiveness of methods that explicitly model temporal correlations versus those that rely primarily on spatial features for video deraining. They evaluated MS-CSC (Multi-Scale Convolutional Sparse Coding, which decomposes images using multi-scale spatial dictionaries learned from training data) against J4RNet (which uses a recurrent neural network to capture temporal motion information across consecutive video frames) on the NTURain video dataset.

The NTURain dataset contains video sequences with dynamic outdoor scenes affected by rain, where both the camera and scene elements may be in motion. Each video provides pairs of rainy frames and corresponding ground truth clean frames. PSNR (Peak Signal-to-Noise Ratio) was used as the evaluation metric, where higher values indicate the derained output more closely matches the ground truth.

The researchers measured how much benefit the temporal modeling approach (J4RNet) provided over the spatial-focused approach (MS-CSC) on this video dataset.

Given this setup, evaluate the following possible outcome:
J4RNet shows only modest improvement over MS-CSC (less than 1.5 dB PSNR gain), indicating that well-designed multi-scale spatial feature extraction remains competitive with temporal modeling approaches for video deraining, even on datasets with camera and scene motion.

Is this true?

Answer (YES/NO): NO